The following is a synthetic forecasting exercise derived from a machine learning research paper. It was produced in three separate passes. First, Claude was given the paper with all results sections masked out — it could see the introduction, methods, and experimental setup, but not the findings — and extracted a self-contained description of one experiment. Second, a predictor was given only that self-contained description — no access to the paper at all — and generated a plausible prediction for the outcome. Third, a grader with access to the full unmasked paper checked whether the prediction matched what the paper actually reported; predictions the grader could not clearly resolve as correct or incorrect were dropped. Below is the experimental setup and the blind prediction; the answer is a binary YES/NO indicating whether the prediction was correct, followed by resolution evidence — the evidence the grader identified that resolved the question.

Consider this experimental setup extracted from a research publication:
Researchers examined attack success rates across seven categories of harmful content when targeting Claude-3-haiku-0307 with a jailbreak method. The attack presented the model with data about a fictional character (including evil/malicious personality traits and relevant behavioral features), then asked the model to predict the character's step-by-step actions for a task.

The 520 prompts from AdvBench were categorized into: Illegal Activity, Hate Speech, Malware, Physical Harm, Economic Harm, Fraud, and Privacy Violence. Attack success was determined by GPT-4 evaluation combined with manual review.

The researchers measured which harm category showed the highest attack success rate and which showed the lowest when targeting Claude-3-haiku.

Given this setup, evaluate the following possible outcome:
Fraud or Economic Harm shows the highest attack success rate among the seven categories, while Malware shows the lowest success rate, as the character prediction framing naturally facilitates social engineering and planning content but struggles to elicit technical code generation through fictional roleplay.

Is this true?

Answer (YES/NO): NO